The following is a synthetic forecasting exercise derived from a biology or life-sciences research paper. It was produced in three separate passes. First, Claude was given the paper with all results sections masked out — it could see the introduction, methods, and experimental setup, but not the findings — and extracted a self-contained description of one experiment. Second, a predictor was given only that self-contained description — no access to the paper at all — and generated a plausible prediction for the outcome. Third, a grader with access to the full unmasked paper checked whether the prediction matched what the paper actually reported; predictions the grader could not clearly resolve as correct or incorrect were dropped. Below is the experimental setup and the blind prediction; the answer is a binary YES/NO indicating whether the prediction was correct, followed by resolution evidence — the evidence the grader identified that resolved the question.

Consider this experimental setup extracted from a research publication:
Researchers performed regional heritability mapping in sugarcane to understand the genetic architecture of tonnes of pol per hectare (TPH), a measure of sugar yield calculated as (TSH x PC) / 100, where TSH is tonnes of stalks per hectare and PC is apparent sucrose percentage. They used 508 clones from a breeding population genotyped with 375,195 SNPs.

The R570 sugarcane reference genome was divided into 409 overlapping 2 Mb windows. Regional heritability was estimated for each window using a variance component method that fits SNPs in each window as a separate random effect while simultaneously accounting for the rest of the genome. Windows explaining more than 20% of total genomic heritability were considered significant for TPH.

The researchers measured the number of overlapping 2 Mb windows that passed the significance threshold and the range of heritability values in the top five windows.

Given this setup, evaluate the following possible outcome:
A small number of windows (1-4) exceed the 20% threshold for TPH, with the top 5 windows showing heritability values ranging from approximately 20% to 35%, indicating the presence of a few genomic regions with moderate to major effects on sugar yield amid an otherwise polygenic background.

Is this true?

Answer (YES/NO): NO